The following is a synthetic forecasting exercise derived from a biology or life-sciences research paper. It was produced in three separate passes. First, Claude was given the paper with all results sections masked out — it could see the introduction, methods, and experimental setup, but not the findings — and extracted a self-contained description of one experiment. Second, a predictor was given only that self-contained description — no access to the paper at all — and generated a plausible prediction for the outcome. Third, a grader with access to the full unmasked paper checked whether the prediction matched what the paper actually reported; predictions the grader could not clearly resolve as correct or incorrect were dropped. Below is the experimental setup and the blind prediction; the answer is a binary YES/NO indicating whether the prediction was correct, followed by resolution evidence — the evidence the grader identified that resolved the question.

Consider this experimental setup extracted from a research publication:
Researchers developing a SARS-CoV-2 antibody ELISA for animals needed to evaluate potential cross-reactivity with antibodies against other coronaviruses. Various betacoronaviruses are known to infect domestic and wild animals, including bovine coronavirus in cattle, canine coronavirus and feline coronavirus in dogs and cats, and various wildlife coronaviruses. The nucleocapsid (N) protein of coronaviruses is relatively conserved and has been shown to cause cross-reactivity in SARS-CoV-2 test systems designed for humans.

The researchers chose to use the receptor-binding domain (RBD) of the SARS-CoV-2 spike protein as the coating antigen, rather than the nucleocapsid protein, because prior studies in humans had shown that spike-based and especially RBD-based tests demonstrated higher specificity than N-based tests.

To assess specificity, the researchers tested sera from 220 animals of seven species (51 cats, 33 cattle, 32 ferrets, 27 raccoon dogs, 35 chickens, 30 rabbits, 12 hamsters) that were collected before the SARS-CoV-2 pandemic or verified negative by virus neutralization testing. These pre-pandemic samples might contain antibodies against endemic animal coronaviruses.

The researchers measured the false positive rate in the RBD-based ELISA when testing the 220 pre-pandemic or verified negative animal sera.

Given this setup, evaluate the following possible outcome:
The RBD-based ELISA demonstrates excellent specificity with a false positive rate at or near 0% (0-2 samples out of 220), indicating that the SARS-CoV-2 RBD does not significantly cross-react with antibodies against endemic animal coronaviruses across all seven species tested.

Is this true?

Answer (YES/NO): YES